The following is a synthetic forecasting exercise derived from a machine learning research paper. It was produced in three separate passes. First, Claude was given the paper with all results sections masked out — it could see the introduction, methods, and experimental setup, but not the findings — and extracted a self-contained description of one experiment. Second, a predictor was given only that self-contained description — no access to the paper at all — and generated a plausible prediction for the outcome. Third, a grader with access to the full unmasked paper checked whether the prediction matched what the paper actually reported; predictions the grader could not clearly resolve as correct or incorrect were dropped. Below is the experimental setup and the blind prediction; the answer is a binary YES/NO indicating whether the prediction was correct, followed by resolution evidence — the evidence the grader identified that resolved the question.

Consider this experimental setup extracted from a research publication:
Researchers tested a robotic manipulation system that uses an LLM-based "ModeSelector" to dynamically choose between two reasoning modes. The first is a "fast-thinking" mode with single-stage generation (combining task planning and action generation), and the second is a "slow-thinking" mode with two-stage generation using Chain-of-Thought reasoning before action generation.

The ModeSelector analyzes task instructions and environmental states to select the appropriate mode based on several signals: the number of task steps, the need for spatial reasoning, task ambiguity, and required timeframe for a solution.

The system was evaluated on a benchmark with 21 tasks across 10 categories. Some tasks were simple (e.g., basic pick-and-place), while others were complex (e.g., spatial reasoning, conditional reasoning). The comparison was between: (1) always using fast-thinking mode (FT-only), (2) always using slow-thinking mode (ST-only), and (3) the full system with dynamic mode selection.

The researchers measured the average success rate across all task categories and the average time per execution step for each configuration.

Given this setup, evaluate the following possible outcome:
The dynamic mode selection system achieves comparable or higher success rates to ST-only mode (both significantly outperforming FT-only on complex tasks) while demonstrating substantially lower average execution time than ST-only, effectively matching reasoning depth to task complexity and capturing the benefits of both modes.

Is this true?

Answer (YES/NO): YES